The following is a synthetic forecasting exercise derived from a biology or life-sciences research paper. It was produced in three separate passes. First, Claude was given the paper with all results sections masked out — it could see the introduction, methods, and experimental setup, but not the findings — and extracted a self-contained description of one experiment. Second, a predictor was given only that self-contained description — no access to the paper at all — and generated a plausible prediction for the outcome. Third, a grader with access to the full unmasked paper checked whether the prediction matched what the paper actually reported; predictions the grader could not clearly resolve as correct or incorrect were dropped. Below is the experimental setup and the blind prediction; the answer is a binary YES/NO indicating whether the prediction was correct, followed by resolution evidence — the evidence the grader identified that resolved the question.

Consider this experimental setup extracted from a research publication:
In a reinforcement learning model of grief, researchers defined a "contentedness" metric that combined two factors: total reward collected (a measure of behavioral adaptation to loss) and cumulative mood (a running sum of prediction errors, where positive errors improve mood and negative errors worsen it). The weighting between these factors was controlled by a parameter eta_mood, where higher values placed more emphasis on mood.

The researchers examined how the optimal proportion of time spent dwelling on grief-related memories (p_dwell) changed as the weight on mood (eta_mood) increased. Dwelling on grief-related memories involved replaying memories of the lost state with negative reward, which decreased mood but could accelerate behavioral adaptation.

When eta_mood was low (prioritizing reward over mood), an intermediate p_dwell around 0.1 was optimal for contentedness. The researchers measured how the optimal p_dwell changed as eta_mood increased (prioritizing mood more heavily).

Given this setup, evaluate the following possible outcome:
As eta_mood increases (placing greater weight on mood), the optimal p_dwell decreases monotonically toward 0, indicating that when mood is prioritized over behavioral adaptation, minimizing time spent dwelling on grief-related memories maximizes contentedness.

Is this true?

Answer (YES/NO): NO